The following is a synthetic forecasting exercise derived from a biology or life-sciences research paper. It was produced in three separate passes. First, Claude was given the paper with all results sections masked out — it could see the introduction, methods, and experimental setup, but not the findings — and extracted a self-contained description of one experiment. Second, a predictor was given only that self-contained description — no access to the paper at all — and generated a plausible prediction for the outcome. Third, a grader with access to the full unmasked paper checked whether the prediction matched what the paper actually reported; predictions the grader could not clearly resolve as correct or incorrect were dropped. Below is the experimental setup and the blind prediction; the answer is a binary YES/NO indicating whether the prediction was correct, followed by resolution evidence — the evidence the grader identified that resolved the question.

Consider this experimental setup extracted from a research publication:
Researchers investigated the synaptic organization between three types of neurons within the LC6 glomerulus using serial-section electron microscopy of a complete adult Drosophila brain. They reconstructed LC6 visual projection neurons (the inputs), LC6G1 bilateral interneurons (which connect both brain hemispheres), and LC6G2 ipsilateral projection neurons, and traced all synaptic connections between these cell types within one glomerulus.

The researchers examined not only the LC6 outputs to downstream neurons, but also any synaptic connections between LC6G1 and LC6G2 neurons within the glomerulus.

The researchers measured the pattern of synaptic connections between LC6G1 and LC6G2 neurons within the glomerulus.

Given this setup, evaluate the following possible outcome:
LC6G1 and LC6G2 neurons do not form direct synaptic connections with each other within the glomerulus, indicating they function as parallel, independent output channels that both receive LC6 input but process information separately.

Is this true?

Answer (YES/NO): NO